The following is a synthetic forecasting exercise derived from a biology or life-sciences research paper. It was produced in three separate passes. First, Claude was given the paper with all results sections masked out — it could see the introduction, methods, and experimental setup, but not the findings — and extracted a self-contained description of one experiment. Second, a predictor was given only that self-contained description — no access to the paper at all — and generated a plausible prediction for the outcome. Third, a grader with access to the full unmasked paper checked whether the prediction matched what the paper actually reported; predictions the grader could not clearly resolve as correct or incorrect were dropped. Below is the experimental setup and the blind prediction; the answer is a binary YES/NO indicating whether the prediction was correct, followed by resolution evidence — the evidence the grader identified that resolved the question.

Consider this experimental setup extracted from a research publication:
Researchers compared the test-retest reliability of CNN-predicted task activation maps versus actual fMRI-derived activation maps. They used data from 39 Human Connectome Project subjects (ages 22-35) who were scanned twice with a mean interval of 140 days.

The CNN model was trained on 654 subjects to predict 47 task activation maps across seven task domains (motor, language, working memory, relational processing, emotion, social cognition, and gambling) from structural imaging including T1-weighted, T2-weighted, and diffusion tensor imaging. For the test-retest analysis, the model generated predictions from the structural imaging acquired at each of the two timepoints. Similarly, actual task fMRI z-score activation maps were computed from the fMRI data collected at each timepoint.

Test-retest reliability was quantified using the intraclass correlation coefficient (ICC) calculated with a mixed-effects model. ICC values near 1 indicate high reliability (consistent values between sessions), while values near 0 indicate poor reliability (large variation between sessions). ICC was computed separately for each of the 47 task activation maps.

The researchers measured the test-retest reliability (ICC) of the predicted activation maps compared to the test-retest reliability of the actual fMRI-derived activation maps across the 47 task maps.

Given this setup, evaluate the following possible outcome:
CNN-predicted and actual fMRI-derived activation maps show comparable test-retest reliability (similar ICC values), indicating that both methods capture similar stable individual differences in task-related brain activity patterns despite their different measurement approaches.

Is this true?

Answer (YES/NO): NO